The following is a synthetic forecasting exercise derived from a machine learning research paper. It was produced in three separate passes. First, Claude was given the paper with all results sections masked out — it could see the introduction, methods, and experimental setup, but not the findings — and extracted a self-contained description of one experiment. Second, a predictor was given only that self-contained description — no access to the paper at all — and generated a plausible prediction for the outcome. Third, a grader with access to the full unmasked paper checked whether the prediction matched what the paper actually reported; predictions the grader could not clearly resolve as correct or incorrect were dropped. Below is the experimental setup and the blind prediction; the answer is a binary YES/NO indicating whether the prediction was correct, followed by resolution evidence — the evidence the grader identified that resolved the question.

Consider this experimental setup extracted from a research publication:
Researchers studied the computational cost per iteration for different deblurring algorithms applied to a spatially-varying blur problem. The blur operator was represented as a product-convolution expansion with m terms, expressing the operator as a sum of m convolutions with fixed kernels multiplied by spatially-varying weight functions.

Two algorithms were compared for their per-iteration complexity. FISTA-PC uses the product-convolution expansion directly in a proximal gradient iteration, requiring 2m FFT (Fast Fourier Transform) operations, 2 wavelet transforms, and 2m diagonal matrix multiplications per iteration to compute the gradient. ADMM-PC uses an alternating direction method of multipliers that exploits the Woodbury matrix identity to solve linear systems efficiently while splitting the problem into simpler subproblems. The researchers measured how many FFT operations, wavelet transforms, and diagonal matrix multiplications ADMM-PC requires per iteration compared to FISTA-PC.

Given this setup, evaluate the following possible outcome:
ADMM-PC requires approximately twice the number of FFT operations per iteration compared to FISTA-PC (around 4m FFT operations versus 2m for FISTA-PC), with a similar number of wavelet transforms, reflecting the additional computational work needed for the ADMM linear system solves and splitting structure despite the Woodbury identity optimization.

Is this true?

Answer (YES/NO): NO